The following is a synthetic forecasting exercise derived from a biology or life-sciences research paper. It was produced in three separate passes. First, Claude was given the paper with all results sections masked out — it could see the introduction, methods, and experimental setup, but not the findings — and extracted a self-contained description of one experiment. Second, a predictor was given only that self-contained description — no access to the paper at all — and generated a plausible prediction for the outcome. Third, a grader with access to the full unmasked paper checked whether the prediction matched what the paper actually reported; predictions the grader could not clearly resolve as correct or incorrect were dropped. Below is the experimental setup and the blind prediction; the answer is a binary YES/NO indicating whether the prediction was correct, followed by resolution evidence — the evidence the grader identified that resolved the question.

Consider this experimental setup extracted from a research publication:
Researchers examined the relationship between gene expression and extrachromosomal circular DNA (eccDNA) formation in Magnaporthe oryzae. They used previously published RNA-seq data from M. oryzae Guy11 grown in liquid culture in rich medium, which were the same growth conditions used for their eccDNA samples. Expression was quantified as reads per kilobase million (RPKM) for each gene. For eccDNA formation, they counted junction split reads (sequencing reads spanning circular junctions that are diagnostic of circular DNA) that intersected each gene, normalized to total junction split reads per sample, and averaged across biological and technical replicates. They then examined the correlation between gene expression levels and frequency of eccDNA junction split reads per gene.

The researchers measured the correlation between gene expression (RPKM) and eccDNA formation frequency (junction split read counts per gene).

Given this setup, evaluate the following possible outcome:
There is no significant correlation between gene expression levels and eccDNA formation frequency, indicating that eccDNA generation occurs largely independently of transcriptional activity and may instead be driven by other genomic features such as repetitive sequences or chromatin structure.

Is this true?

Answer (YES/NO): NO